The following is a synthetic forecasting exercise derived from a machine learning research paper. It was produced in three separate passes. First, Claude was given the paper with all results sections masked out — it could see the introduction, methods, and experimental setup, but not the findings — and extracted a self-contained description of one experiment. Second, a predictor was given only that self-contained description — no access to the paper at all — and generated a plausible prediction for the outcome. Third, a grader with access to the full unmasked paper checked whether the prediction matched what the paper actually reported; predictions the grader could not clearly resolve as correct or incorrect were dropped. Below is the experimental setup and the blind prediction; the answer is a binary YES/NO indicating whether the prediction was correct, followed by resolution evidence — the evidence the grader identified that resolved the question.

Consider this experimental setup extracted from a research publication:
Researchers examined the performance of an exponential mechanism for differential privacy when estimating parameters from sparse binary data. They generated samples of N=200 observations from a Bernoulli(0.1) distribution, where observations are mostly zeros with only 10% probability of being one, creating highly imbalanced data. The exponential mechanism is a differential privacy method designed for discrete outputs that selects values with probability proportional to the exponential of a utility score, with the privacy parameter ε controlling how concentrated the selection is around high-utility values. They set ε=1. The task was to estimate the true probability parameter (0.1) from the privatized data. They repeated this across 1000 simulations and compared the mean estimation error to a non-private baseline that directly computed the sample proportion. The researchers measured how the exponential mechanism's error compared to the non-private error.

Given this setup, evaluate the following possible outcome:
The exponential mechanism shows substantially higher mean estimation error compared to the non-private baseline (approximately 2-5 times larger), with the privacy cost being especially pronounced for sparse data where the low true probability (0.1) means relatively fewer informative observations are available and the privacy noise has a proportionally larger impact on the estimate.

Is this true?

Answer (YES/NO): NO